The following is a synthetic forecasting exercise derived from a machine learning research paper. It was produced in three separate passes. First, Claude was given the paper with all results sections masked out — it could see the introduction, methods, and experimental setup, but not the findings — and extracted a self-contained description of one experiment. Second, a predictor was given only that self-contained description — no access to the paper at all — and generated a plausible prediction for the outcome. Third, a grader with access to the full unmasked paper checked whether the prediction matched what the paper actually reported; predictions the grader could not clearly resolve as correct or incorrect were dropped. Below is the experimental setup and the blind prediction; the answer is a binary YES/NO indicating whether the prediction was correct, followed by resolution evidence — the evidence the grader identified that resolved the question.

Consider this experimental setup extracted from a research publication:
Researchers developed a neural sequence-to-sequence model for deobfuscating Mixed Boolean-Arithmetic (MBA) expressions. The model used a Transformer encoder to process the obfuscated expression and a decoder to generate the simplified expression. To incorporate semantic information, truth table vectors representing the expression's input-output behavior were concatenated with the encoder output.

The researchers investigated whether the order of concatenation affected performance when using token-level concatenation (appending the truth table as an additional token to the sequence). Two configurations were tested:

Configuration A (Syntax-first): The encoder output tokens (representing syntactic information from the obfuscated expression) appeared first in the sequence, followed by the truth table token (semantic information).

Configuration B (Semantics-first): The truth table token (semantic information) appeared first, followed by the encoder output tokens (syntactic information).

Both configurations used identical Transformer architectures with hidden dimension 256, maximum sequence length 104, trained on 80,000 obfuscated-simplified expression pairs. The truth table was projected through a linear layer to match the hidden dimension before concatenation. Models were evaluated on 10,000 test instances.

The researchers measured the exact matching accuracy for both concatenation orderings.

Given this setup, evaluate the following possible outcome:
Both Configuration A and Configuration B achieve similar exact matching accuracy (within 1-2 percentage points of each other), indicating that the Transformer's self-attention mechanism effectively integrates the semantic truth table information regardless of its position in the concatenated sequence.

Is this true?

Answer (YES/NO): NO